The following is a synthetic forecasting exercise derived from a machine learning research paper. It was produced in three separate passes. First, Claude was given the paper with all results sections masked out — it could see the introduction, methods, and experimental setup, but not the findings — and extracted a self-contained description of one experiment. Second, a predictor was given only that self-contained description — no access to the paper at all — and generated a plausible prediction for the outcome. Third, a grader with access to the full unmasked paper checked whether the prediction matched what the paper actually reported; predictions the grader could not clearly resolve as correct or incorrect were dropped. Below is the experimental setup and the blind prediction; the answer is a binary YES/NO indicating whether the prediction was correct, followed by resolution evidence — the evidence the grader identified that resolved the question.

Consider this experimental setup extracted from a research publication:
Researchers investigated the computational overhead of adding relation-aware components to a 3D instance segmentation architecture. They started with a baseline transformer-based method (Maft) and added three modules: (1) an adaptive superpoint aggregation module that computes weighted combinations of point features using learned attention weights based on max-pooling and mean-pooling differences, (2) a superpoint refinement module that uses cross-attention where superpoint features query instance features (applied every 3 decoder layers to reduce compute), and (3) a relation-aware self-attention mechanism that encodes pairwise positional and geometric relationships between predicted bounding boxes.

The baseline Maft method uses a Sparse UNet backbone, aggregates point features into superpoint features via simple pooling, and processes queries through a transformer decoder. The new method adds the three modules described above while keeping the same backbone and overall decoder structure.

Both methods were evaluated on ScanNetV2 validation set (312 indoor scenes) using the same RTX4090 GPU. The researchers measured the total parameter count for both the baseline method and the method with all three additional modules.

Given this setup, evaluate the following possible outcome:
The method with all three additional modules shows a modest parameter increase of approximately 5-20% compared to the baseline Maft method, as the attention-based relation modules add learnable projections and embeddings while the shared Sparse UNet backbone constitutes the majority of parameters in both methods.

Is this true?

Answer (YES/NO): YES